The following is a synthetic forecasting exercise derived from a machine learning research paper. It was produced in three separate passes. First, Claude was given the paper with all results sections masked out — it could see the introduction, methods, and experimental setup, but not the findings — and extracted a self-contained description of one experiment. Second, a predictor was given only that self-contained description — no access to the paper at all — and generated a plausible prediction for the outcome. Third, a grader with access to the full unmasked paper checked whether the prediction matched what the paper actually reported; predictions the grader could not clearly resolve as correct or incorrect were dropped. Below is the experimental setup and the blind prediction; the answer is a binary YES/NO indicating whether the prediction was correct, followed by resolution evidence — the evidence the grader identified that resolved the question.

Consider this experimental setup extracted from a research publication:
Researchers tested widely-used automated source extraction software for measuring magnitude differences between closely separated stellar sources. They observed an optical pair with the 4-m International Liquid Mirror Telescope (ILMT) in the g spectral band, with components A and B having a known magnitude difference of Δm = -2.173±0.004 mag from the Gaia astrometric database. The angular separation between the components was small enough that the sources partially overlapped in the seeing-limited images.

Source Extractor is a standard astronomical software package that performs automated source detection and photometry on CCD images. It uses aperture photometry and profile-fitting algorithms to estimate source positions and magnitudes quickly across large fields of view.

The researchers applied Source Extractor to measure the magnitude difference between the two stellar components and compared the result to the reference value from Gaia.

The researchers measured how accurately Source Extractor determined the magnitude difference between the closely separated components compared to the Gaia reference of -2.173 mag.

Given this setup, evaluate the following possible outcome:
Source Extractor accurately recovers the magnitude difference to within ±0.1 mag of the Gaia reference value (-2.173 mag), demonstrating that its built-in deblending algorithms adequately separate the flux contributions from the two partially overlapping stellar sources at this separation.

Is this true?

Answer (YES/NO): NO